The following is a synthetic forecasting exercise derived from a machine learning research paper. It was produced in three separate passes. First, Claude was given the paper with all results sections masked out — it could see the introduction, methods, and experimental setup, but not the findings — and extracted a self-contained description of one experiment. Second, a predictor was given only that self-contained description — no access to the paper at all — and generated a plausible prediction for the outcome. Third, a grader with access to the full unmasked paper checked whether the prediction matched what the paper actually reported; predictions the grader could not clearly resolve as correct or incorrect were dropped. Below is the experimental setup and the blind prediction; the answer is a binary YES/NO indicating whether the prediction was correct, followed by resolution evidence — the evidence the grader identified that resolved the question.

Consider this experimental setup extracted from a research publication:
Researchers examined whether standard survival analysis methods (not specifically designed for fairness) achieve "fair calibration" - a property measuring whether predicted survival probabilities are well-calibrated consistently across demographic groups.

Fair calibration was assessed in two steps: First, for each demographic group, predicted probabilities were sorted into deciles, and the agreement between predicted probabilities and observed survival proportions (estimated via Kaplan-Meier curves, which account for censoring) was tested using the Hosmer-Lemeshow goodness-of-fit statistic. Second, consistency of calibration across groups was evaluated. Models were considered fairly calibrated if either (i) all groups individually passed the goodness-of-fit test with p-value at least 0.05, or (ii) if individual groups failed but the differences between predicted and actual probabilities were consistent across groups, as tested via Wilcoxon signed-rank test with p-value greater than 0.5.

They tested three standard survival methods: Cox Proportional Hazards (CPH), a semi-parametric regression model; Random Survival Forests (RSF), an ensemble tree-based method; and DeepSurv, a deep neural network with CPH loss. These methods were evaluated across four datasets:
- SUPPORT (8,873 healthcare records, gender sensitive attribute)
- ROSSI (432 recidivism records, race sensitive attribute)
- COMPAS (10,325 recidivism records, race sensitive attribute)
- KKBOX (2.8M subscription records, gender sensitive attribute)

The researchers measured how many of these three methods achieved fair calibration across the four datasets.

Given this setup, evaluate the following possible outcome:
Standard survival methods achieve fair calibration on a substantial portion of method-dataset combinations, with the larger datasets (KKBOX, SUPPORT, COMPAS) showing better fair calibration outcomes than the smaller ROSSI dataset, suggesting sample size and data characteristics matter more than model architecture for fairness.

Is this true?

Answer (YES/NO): NO